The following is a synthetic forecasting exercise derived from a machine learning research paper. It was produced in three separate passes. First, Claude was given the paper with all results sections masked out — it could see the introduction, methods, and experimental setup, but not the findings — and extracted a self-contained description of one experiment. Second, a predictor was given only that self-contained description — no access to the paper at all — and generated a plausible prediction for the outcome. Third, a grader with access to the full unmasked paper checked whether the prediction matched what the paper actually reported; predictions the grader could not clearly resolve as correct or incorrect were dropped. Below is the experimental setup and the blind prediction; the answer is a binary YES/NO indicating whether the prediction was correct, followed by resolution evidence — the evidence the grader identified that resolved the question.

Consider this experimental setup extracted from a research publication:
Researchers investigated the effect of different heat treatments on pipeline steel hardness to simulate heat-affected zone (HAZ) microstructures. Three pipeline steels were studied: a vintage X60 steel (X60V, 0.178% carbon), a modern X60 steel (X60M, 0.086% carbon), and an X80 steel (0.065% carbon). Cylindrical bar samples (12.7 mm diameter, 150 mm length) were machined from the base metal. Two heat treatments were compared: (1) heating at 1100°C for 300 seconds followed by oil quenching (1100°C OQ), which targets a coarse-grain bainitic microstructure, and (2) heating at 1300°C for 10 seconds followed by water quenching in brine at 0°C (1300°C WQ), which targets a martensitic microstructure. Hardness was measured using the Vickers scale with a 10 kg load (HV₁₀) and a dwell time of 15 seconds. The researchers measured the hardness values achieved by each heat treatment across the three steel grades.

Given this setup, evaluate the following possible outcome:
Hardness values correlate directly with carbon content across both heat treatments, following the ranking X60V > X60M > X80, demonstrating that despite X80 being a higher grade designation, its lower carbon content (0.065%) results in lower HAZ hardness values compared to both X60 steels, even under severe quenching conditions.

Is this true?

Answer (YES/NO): NO